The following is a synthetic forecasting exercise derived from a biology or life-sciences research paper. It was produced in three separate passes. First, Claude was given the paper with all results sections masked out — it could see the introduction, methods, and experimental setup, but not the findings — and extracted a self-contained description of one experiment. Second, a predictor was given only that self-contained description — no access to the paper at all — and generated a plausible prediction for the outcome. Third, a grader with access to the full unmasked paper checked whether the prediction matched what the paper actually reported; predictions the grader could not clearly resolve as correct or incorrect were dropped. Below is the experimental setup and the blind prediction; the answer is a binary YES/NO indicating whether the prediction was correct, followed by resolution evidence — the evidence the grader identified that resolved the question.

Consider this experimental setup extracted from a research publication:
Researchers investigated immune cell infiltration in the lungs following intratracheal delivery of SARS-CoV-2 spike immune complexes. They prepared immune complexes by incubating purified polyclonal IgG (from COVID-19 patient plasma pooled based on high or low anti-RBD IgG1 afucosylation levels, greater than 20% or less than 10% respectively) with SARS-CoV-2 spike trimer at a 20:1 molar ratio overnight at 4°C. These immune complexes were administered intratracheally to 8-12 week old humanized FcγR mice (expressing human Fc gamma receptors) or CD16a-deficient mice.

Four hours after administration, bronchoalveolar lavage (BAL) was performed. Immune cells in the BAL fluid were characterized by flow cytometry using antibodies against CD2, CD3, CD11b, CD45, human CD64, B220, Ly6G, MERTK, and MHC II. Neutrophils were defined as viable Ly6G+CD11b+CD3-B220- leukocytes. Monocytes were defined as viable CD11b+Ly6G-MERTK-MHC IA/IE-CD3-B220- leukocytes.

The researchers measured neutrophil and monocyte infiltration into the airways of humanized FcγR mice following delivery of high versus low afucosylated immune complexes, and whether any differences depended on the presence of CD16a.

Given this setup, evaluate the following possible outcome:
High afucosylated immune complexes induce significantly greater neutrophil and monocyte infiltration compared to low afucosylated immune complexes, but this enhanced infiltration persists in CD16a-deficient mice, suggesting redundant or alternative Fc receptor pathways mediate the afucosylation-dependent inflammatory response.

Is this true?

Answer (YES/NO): NO